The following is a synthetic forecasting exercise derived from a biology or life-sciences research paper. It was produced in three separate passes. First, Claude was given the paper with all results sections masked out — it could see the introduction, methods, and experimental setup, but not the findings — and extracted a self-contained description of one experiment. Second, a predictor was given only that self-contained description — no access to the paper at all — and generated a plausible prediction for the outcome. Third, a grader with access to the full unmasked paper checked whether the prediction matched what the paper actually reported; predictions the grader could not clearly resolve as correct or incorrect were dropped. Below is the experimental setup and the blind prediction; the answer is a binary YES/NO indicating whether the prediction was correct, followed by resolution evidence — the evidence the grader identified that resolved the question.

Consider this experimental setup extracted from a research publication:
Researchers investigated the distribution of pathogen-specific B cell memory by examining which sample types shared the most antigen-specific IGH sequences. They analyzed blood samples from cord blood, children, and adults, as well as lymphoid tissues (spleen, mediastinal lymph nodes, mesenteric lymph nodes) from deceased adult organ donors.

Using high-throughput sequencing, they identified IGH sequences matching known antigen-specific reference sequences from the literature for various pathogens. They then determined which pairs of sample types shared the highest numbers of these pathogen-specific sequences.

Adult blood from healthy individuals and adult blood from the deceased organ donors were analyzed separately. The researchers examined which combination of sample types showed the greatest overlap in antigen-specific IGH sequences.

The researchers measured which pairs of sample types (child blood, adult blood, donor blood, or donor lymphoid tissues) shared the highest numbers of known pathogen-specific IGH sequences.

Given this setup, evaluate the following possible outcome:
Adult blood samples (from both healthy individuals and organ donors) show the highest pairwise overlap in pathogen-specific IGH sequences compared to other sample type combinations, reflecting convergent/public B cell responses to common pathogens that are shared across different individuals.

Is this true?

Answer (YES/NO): NO